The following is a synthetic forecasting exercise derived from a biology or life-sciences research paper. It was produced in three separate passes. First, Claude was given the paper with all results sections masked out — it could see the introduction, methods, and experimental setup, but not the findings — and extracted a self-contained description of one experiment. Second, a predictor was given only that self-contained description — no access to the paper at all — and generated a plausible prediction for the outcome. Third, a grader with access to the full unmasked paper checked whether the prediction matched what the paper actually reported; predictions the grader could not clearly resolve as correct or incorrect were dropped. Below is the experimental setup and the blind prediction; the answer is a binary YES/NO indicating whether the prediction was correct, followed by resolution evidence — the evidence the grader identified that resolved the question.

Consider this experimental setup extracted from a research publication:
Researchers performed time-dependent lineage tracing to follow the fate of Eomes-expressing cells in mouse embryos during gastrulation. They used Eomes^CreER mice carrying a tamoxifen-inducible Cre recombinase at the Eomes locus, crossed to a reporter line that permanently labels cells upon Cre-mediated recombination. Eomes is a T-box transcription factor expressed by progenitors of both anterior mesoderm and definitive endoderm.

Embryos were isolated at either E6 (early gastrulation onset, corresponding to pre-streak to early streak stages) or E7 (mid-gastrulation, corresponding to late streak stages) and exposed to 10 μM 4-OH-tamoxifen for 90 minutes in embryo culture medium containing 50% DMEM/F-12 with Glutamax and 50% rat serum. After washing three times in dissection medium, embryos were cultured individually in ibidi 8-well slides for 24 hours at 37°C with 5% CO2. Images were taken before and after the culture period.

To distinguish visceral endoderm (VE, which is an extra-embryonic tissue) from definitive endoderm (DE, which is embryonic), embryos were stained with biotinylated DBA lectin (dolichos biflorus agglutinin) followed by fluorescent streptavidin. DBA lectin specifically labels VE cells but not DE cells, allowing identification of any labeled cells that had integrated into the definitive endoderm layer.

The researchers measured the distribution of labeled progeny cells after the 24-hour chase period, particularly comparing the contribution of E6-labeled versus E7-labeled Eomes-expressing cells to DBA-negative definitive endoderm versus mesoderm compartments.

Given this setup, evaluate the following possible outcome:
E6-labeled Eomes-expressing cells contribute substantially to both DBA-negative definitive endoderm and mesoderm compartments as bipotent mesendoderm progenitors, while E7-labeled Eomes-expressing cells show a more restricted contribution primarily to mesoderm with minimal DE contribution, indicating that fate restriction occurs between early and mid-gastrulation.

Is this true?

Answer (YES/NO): NO